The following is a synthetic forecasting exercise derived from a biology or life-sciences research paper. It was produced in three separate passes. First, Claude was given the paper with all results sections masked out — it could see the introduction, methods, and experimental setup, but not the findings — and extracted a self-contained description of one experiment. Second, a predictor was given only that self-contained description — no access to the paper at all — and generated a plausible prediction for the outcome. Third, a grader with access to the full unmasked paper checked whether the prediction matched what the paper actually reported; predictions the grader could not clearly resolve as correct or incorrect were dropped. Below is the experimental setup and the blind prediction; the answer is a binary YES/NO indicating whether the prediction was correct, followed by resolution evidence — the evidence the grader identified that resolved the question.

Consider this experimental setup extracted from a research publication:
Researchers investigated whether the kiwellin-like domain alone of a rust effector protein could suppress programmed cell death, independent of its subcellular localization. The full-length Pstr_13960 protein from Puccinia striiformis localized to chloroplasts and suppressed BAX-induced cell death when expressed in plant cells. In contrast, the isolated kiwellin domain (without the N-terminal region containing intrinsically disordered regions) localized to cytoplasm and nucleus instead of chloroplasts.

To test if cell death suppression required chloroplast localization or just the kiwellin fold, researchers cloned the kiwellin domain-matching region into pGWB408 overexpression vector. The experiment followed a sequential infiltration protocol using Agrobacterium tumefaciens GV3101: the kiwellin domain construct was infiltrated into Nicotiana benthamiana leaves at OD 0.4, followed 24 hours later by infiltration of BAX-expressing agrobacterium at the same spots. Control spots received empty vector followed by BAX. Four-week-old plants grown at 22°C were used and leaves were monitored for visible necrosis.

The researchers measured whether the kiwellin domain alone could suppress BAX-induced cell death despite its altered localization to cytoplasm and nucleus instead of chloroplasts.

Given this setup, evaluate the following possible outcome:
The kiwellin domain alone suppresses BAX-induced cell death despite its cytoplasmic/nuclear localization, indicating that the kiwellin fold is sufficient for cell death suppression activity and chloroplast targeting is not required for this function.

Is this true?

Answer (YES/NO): YES